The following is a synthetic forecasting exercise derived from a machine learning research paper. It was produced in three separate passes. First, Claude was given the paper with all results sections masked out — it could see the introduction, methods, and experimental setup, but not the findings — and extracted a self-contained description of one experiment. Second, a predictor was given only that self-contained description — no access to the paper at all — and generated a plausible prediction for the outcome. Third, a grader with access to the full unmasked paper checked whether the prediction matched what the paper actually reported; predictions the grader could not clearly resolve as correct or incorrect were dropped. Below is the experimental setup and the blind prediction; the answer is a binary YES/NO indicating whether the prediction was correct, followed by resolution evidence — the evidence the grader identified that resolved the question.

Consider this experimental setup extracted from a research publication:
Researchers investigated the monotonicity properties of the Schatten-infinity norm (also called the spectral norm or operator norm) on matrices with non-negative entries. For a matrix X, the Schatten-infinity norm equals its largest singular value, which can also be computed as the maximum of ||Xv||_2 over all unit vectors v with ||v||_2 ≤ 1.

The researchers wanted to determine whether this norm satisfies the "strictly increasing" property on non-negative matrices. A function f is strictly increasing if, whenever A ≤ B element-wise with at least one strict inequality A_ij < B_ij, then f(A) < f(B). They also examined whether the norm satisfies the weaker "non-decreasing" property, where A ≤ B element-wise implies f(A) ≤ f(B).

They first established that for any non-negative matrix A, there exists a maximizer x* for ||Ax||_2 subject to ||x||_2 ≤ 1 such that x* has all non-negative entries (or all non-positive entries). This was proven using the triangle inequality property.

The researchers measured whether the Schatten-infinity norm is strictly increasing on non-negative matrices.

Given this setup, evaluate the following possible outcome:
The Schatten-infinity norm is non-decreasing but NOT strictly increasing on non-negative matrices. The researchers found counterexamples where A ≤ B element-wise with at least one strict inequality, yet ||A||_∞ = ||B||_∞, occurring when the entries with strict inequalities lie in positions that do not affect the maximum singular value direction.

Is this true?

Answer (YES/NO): YES